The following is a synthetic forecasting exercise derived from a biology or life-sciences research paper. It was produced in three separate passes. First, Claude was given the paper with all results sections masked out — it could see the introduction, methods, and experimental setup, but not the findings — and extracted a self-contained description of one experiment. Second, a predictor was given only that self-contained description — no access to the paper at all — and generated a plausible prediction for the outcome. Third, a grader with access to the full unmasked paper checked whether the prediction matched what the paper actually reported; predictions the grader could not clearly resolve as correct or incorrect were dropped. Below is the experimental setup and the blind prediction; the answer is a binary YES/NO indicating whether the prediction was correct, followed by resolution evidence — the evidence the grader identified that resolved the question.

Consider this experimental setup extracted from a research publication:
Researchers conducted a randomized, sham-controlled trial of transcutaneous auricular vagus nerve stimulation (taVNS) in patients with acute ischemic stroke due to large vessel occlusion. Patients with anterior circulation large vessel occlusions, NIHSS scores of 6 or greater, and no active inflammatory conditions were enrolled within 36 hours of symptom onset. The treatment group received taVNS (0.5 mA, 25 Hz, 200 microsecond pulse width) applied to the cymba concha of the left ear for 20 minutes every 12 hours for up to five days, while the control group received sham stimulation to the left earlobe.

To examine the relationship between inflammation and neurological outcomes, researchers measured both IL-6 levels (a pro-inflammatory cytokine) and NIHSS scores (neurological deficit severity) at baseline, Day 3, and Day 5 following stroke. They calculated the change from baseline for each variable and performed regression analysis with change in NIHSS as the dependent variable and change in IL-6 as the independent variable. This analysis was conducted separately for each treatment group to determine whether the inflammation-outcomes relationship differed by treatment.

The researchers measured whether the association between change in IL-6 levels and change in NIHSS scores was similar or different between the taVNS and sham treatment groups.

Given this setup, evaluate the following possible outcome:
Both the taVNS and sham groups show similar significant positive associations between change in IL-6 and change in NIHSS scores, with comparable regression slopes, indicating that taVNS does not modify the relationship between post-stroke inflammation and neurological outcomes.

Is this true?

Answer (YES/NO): NO